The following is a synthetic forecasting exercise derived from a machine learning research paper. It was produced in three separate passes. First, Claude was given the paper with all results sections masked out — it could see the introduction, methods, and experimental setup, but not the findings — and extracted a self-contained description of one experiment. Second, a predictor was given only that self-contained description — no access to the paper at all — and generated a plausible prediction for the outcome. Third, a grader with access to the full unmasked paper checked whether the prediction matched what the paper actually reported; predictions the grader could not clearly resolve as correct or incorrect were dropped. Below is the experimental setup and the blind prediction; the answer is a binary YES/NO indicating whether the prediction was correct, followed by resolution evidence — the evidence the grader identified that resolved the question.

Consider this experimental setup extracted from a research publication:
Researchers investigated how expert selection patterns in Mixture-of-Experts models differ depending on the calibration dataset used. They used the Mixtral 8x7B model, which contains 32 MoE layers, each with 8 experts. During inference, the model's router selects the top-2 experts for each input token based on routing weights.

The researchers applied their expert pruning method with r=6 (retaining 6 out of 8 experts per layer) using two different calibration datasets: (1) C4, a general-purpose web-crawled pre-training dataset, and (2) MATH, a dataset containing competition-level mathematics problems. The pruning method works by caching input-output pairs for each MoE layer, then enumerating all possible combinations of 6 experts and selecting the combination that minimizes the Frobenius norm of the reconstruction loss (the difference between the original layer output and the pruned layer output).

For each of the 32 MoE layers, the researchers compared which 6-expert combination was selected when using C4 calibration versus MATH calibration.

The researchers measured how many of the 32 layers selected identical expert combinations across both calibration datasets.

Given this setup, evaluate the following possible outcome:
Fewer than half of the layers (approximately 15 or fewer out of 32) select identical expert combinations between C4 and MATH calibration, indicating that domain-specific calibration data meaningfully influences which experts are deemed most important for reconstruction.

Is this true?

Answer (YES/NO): YES